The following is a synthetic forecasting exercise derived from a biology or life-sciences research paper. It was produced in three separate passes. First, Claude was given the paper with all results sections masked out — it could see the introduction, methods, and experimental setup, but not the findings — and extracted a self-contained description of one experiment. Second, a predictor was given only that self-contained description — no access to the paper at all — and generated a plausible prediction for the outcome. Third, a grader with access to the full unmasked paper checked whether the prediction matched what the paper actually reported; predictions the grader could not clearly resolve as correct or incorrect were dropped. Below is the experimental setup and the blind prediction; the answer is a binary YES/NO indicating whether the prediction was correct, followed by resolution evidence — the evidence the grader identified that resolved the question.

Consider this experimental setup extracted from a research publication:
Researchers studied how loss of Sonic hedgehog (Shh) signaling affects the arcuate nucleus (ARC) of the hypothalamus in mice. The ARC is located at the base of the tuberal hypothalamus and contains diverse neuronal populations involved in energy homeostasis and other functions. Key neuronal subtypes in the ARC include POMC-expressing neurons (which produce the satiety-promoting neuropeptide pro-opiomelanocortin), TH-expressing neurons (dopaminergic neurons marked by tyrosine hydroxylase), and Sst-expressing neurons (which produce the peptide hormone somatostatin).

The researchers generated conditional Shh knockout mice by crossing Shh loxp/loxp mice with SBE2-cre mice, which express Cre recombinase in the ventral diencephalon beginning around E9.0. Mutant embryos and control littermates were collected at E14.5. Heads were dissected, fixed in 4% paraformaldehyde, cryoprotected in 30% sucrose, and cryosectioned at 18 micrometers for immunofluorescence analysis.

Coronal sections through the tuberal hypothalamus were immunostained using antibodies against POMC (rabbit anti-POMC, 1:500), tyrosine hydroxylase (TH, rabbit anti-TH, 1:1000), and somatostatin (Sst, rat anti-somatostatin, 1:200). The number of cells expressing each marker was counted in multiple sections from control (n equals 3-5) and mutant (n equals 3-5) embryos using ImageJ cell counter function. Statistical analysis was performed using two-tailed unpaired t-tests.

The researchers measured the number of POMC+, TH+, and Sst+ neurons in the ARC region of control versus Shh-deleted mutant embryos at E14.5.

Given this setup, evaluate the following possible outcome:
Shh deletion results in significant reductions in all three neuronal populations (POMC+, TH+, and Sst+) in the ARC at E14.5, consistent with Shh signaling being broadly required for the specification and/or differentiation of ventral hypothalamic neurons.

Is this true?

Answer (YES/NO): YES